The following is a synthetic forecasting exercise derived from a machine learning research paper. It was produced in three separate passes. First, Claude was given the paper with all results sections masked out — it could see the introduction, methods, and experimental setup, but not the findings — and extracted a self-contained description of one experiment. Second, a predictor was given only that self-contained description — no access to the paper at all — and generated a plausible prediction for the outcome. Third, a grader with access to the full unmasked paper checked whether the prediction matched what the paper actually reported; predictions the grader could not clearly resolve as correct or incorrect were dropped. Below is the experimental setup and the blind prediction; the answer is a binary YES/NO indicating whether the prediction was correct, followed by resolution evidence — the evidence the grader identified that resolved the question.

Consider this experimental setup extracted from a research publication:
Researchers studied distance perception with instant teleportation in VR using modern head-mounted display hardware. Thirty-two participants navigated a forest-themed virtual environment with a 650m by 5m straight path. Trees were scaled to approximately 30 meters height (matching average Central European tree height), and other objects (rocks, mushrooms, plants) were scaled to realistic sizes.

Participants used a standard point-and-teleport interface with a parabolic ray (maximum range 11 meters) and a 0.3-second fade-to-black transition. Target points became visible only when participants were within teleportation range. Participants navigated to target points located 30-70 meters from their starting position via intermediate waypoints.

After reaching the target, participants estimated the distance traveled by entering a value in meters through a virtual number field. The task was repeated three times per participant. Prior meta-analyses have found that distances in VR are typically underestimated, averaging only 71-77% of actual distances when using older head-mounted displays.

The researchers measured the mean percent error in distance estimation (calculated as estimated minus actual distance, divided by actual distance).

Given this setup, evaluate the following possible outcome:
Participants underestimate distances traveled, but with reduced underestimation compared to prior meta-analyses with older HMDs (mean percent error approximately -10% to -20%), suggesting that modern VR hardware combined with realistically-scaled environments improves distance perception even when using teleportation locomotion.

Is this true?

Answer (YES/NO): NO